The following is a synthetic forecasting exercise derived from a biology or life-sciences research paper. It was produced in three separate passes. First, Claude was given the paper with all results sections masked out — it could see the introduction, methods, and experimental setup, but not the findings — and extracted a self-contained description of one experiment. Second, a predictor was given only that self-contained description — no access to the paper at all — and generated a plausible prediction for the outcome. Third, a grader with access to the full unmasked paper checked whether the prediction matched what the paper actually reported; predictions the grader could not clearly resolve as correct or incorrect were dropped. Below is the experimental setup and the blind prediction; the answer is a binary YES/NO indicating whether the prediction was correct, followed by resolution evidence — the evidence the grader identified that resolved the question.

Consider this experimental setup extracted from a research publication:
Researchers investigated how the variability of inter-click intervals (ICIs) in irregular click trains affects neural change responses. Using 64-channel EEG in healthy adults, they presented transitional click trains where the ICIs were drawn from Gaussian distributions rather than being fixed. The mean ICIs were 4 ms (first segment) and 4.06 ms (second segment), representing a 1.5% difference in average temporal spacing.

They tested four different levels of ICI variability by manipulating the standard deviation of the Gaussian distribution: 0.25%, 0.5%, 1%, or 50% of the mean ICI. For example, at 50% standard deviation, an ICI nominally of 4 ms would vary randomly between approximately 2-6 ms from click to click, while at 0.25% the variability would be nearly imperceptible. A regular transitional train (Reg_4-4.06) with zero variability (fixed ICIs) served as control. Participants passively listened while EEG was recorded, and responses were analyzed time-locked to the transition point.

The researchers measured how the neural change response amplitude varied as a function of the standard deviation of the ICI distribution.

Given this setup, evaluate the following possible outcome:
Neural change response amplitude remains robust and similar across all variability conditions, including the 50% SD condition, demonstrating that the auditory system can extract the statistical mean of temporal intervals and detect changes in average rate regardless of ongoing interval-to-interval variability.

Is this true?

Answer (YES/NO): NO